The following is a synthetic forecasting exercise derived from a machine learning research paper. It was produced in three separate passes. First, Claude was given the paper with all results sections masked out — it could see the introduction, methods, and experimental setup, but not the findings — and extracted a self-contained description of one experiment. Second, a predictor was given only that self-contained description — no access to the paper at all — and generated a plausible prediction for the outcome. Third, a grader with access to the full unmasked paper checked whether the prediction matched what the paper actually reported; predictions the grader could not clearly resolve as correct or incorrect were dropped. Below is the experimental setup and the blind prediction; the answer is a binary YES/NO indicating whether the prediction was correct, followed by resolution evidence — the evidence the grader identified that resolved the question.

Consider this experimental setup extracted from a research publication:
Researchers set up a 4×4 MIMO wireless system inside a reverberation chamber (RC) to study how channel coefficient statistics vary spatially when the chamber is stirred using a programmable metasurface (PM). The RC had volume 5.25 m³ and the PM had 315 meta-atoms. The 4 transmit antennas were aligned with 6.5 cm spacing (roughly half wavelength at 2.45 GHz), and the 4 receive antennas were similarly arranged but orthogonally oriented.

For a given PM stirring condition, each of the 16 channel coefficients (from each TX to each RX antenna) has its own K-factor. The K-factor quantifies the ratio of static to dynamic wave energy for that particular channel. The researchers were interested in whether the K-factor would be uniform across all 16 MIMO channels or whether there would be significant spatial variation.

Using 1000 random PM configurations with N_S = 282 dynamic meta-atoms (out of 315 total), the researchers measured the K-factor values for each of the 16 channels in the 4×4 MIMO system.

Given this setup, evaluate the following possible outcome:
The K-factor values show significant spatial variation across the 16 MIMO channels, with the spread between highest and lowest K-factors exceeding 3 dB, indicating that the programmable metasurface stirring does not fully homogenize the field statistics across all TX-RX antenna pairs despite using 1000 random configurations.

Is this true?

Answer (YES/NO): YES